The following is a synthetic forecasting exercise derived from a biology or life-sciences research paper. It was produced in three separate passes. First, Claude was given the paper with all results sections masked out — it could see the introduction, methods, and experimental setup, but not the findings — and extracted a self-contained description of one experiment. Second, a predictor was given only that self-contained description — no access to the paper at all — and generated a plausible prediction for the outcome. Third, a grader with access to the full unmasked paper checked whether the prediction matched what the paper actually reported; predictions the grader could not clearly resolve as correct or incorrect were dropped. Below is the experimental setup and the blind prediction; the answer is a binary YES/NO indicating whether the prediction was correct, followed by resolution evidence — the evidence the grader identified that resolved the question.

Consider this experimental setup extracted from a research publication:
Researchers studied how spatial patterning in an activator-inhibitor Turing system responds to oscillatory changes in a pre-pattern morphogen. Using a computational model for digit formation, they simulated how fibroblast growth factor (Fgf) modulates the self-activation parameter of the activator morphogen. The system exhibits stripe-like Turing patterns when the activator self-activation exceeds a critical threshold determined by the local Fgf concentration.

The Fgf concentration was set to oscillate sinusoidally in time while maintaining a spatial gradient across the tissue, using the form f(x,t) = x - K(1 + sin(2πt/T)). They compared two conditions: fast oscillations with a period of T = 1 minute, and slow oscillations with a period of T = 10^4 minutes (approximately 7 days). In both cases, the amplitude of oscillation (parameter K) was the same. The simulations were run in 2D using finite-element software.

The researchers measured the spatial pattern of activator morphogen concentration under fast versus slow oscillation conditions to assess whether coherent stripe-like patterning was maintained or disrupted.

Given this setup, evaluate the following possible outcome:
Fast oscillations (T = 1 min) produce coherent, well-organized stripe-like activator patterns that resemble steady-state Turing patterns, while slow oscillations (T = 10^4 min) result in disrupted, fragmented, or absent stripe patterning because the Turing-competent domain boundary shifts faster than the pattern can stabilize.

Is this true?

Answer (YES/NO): YES